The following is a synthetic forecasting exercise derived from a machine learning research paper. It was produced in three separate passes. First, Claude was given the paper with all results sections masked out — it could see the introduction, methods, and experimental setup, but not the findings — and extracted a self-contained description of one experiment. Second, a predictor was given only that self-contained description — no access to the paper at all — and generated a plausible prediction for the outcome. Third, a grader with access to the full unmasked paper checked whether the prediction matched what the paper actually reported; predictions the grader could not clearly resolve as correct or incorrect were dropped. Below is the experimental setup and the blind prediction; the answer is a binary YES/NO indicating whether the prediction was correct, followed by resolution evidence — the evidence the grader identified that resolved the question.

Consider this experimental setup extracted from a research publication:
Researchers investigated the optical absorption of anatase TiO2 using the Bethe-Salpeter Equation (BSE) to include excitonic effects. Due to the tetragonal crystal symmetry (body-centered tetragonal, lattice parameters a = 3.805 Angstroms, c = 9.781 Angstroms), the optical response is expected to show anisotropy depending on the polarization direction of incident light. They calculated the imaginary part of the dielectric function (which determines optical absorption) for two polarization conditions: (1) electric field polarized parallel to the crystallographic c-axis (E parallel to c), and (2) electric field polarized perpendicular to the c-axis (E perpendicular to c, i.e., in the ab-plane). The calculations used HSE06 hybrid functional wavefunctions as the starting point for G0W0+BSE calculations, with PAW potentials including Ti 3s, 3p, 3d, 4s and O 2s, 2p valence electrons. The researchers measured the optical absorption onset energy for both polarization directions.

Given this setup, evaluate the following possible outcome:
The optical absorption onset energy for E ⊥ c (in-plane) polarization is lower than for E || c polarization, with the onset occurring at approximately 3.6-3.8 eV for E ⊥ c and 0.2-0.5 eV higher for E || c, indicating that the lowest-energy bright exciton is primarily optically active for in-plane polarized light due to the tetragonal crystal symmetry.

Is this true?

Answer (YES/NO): NO